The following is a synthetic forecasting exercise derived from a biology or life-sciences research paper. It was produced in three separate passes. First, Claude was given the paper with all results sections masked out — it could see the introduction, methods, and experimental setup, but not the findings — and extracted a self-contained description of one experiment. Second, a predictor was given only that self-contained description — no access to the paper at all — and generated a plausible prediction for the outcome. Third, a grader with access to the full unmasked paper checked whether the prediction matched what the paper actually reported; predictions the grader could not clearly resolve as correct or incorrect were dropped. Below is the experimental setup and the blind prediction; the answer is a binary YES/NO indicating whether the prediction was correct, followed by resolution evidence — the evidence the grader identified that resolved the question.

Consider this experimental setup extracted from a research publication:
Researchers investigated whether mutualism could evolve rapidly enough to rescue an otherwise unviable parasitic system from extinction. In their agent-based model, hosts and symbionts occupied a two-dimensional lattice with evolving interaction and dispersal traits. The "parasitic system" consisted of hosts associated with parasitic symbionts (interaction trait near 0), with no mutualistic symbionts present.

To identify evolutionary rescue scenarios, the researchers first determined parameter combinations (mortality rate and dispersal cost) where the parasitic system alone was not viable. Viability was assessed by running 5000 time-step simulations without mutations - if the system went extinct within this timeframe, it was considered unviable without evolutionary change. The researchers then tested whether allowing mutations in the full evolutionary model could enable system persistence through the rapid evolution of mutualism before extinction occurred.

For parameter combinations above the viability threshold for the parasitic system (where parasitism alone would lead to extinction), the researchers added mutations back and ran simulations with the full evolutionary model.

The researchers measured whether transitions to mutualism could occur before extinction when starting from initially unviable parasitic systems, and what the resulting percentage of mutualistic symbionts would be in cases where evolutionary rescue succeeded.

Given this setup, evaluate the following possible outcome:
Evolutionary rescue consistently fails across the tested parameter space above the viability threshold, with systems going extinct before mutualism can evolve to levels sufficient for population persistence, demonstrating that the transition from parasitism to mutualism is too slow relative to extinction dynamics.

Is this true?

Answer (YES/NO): NO